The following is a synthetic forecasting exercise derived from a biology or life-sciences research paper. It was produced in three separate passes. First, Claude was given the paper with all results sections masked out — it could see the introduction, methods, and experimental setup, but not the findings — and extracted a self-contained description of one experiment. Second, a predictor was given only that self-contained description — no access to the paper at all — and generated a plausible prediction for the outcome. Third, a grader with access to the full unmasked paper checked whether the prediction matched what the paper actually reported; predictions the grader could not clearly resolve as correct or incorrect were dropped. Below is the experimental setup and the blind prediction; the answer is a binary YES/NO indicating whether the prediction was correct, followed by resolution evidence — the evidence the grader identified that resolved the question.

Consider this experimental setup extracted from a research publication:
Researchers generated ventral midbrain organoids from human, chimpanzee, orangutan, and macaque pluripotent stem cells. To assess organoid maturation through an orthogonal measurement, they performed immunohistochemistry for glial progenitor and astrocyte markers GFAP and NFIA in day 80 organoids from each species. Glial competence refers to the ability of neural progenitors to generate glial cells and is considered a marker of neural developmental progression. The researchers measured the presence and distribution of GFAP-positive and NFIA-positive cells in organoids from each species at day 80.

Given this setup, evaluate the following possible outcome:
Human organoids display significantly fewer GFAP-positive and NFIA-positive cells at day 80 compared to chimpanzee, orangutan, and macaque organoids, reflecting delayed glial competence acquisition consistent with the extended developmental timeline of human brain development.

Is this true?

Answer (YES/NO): NO